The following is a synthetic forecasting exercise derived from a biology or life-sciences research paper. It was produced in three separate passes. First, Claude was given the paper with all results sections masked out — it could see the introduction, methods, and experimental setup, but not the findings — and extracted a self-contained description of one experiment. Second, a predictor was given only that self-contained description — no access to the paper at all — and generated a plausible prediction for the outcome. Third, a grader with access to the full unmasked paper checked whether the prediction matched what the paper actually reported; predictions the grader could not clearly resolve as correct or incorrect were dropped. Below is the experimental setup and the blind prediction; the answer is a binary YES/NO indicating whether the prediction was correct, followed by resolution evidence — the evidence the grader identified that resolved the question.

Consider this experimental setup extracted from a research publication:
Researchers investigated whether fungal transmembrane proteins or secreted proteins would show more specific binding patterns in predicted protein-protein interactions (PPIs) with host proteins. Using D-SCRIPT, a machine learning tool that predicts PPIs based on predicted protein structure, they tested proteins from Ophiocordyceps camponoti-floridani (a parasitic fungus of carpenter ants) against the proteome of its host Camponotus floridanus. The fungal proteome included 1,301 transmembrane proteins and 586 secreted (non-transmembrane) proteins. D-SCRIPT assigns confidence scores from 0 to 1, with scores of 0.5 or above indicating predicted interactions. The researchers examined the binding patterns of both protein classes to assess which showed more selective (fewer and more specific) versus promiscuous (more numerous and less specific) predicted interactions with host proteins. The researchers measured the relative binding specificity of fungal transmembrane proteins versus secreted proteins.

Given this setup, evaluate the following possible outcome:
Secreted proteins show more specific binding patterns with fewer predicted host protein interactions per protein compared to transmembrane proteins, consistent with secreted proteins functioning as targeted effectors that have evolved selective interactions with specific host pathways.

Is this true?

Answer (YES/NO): YES